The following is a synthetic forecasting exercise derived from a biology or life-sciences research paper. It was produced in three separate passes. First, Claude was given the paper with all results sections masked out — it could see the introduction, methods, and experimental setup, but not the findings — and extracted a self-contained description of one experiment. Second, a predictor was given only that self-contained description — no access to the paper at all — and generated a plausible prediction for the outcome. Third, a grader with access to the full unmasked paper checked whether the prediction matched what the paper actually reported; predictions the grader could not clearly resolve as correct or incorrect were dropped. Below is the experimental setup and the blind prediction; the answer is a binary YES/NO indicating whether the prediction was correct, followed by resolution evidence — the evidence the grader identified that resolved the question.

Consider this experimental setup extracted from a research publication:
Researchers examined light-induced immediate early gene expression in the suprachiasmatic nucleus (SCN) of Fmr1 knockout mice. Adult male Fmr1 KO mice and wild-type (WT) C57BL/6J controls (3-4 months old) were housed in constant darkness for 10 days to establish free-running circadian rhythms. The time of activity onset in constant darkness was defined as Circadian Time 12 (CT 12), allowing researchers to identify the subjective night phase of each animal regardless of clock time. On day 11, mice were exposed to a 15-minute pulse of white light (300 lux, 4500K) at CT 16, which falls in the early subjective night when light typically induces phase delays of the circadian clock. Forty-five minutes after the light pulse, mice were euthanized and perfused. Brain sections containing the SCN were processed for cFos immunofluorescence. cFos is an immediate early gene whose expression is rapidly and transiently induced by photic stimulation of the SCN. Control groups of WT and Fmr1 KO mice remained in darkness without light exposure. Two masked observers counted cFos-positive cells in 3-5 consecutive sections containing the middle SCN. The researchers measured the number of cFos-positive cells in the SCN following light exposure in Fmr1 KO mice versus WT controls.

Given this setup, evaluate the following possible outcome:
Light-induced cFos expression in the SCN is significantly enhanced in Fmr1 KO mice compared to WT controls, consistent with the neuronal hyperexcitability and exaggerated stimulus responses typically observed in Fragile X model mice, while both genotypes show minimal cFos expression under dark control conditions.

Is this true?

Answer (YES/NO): NO